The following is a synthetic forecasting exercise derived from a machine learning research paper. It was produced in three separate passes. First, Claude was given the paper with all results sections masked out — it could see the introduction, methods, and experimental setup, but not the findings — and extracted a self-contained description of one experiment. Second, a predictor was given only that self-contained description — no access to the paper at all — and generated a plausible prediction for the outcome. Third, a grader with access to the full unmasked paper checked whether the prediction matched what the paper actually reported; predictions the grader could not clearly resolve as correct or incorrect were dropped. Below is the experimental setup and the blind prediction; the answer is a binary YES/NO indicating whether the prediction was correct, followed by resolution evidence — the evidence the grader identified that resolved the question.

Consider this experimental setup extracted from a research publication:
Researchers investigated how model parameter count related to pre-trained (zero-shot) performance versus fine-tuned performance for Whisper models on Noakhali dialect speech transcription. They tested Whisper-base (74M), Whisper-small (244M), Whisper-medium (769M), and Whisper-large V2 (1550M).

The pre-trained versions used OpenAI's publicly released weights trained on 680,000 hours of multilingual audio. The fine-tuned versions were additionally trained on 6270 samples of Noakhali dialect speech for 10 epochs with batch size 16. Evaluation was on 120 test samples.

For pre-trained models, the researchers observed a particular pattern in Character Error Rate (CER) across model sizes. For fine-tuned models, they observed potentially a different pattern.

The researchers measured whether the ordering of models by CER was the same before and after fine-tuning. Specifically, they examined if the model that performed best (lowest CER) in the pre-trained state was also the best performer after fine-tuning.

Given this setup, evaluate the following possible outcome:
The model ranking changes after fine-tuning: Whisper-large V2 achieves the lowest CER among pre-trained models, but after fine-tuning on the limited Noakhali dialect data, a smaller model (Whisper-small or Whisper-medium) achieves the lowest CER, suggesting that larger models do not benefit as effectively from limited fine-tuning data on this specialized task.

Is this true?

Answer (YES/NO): NO